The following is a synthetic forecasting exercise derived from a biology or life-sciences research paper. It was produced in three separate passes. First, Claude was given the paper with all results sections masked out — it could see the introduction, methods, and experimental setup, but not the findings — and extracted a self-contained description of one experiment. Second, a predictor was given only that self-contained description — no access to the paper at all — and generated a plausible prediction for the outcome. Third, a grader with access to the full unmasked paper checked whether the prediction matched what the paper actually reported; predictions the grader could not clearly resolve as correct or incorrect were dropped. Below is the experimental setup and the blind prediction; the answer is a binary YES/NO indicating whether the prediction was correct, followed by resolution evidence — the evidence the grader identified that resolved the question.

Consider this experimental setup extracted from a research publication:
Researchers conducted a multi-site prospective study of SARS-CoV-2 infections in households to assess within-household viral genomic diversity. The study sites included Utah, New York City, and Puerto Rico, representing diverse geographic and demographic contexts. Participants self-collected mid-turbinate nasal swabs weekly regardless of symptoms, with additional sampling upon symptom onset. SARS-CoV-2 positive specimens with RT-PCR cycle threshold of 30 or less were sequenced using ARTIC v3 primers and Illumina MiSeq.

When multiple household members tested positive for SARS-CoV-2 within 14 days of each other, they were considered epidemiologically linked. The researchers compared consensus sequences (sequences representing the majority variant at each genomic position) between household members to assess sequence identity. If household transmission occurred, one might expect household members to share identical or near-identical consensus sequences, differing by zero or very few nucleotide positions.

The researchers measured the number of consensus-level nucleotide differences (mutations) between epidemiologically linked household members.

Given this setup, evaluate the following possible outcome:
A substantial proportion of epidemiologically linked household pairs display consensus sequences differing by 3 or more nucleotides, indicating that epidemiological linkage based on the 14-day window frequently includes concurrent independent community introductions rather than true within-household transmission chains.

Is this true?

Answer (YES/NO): NO